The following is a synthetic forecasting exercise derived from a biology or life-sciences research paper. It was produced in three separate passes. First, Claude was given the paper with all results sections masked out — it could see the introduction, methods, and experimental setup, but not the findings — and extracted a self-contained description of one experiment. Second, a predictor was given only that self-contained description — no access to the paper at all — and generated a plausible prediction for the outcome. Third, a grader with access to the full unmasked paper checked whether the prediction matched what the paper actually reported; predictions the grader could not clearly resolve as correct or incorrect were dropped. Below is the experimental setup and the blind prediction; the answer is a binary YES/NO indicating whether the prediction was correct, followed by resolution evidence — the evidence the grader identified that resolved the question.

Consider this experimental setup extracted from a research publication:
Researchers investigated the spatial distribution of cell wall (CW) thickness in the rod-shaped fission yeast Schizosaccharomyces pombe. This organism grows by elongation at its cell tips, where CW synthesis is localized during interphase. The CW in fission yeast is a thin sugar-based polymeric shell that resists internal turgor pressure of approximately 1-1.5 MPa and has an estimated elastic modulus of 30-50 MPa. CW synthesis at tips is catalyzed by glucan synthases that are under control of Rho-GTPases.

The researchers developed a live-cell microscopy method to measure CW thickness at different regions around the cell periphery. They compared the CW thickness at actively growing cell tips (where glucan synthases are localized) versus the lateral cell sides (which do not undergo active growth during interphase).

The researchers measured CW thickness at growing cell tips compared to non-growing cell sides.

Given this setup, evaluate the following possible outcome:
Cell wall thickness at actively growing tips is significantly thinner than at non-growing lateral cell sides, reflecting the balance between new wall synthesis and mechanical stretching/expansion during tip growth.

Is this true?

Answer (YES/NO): YES